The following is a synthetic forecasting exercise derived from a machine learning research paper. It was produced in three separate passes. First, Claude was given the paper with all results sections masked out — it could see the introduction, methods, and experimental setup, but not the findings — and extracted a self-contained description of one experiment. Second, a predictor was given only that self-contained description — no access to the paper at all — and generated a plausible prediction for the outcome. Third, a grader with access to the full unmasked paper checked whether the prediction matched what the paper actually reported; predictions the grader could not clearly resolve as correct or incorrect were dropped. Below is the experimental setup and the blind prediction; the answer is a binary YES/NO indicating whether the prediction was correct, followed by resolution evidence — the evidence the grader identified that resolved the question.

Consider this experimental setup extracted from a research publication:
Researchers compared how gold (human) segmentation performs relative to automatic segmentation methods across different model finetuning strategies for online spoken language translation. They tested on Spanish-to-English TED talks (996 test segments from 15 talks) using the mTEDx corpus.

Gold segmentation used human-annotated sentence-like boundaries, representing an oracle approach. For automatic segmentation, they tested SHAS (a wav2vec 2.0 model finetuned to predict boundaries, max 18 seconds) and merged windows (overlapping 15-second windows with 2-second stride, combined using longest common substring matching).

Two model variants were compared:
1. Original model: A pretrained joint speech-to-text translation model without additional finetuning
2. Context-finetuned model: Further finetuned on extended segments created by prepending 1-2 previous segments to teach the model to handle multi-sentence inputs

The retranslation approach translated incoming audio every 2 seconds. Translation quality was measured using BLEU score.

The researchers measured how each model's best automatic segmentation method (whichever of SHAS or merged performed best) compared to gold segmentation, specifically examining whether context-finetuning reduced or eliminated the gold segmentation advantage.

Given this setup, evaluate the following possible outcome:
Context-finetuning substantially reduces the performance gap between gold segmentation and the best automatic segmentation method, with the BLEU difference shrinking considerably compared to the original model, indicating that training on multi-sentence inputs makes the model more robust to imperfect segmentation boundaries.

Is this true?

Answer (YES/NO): YES